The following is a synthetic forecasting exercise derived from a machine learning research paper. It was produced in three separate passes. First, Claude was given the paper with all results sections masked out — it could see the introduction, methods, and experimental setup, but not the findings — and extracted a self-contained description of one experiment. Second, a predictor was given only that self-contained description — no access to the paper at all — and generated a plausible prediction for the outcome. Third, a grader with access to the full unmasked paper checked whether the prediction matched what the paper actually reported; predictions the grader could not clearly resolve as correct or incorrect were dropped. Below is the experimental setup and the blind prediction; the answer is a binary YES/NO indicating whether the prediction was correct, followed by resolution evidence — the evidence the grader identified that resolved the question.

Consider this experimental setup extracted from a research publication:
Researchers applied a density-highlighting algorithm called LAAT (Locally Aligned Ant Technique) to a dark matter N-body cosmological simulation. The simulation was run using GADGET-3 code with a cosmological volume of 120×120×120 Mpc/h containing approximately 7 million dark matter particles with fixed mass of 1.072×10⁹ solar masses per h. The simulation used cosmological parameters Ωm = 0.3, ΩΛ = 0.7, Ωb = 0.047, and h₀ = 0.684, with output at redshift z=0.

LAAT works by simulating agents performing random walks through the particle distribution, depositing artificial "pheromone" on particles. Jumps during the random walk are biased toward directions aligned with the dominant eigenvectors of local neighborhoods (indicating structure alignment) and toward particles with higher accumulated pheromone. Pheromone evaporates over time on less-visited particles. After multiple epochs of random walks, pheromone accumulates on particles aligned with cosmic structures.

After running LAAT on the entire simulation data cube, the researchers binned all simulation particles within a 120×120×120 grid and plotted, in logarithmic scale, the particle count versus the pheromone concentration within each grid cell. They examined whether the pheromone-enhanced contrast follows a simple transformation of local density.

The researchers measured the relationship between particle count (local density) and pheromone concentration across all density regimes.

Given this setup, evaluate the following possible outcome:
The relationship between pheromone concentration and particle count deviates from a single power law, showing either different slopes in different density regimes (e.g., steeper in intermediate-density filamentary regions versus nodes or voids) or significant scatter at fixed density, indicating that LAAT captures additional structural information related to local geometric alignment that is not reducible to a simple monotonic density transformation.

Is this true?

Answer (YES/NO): YES